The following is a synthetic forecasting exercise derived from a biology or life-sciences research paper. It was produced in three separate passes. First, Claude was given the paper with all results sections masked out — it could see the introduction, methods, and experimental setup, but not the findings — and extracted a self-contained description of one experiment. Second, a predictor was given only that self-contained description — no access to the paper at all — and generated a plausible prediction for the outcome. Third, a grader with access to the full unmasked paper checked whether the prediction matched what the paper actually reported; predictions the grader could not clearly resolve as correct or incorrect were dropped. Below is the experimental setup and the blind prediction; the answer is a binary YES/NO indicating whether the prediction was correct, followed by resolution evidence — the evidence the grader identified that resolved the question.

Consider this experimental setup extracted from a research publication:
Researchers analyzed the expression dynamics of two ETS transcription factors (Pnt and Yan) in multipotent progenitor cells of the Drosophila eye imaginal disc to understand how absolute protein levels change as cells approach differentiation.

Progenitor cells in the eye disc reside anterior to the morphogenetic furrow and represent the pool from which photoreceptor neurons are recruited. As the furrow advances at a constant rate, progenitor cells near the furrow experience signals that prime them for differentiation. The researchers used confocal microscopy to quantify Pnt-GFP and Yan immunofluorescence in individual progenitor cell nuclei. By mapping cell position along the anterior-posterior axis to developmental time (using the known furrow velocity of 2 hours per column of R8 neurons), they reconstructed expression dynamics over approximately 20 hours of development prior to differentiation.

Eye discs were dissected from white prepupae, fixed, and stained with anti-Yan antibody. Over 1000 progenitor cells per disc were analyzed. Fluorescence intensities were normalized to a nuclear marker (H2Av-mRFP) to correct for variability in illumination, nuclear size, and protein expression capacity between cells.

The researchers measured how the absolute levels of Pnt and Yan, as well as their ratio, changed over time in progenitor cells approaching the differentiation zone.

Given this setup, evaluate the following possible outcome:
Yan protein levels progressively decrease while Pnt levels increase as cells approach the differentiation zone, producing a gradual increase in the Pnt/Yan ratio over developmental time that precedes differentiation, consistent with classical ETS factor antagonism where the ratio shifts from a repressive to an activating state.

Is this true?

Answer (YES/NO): NO